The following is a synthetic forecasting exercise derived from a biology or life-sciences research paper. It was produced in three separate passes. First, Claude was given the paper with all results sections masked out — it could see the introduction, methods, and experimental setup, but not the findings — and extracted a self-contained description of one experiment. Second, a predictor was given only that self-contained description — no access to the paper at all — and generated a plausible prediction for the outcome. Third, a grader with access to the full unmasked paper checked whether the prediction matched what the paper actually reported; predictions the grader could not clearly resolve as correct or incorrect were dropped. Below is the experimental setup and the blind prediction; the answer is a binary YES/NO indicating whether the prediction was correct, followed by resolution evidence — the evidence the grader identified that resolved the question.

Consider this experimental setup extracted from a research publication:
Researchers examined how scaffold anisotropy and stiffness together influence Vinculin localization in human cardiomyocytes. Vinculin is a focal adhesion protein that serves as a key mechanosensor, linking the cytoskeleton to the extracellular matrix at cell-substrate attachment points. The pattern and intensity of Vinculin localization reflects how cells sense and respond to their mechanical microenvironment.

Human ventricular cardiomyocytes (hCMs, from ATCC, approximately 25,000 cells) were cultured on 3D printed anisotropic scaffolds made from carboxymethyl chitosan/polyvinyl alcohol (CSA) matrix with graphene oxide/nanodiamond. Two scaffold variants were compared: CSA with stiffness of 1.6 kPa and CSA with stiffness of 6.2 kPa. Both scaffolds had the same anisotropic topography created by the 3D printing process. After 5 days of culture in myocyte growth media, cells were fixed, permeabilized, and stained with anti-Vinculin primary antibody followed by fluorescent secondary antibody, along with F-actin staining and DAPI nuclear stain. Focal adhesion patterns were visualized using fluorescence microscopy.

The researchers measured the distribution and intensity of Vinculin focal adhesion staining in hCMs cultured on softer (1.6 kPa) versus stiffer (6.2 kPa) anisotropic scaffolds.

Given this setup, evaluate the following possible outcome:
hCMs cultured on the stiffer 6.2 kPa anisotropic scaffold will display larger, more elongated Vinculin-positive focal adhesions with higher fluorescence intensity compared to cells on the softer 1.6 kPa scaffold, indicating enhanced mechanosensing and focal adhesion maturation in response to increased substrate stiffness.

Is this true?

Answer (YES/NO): NO